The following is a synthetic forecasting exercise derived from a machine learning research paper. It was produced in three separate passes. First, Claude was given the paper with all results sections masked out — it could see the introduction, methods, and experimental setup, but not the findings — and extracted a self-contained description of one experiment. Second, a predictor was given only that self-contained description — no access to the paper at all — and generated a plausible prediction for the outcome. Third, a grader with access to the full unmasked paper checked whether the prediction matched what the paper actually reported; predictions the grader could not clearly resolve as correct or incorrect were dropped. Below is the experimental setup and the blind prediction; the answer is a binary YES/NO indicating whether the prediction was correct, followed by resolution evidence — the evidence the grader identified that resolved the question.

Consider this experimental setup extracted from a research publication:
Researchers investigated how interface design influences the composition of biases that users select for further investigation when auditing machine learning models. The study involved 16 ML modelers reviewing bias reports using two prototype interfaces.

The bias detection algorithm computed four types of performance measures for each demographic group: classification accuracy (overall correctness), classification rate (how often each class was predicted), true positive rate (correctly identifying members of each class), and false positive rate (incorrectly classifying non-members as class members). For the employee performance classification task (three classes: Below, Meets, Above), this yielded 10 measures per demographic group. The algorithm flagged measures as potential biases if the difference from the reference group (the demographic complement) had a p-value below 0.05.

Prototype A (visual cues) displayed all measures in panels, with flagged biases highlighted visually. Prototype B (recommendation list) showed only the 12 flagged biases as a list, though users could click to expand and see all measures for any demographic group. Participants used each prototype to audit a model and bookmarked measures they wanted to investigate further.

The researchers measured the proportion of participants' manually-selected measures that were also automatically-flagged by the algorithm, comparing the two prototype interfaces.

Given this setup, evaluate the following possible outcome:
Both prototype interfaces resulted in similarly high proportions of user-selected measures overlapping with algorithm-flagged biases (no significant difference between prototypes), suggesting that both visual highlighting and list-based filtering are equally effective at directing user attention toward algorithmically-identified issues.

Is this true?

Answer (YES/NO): NO